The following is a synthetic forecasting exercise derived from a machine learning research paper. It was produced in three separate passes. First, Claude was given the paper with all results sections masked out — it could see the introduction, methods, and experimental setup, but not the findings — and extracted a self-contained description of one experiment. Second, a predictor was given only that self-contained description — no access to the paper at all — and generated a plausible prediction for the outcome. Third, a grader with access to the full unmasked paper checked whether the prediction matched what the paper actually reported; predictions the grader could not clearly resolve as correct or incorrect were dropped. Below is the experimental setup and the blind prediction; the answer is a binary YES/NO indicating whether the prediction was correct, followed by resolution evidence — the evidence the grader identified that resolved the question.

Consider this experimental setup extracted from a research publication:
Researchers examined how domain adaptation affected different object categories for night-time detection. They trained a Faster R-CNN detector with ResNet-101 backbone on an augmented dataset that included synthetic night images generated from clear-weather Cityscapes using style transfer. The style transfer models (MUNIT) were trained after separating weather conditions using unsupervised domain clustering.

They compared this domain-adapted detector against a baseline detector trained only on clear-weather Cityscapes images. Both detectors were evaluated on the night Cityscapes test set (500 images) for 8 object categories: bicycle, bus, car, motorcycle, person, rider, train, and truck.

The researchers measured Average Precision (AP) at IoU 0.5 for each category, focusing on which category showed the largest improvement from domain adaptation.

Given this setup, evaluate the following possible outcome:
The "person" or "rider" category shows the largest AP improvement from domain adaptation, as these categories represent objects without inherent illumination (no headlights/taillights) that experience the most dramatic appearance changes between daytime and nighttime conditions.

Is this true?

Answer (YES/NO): NO